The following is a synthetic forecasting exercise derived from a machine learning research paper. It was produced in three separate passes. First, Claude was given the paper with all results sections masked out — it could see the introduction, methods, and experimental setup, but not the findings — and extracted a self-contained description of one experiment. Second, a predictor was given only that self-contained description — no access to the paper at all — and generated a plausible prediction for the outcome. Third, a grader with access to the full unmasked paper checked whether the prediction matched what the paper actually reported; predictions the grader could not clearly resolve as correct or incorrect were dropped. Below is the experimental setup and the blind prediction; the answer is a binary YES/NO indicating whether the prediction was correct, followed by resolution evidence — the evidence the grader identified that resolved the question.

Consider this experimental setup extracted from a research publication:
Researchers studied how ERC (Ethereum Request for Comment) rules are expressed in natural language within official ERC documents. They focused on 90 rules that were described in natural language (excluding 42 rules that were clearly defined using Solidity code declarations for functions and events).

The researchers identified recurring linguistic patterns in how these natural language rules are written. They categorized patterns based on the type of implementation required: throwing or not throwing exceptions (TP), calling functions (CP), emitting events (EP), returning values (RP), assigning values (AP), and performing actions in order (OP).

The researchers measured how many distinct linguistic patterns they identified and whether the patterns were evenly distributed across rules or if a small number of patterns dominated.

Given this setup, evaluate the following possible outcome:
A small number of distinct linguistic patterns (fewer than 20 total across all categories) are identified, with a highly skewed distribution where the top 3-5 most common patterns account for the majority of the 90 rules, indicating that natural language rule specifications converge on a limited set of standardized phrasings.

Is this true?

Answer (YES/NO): YES